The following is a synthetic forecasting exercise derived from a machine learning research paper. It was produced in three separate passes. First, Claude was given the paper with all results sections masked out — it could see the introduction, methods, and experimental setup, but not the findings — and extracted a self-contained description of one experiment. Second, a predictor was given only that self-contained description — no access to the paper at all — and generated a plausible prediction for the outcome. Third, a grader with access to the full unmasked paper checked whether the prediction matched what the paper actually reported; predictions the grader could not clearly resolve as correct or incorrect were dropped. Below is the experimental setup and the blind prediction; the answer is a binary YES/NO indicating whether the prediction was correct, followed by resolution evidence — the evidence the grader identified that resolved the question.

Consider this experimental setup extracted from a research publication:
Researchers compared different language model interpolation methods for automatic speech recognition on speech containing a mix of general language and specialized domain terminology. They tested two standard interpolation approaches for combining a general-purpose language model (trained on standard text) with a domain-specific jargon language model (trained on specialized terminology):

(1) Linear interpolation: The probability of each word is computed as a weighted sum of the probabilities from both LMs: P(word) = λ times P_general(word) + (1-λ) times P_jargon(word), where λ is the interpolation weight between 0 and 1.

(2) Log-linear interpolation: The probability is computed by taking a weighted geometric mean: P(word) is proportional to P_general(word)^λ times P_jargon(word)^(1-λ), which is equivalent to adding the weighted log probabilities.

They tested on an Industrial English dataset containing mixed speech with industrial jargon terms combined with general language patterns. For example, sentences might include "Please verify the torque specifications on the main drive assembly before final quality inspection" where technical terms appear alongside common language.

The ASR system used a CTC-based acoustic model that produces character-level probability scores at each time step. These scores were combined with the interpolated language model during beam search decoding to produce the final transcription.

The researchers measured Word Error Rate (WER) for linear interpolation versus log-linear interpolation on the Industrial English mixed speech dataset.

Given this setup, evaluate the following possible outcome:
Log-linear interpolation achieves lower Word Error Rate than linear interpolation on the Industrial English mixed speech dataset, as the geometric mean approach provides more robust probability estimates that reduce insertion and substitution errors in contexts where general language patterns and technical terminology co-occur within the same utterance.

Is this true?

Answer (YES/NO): NO